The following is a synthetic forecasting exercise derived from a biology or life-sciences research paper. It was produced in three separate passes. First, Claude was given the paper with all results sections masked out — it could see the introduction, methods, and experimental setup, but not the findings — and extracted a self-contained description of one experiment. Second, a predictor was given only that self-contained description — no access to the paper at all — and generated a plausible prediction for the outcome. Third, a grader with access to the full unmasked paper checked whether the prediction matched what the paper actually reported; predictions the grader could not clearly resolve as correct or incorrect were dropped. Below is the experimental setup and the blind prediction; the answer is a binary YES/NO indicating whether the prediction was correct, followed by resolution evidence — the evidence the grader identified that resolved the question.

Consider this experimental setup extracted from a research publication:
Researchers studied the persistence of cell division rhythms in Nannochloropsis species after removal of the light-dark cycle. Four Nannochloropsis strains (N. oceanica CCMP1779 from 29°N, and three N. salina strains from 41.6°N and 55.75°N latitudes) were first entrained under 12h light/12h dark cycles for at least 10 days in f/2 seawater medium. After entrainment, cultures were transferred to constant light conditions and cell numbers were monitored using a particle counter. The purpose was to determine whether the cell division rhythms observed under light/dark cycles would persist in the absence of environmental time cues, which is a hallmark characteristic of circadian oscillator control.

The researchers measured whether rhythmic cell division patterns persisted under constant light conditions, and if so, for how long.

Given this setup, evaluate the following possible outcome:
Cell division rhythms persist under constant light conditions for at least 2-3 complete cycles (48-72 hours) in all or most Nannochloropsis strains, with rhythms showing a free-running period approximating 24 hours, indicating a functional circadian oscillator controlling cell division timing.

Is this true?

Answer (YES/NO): NO